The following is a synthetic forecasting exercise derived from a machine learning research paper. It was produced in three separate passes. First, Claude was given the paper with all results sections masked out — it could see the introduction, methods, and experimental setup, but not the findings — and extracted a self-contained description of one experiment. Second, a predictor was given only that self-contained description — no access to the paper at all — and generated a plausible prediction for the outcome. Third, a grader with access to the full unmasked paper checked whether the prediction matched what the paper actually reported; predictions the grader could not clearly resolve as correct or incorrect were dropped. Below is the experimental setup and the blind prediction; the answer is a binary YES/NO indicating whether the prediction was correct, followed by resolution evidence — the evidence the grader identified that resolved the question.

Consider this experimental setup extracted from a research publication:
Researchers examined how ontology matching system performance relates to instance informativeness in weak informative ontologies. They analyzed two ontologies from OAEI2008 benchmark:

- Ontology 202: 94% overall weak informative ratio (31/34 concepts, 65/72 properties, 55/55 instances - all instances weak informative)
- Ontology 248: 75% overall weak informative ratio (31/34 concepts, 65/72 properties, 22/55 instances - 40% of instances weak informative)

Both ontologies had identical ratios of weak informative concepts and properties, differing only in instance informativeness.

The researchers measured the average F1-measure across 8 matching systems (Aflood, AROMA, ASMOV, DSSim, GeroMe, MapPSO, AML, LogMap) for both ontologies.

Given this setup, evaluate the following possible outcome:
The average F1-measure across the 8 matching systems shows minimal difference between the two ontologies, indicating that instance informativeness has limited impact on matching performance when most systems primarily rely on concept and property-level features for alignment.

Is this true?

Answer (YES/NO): NO